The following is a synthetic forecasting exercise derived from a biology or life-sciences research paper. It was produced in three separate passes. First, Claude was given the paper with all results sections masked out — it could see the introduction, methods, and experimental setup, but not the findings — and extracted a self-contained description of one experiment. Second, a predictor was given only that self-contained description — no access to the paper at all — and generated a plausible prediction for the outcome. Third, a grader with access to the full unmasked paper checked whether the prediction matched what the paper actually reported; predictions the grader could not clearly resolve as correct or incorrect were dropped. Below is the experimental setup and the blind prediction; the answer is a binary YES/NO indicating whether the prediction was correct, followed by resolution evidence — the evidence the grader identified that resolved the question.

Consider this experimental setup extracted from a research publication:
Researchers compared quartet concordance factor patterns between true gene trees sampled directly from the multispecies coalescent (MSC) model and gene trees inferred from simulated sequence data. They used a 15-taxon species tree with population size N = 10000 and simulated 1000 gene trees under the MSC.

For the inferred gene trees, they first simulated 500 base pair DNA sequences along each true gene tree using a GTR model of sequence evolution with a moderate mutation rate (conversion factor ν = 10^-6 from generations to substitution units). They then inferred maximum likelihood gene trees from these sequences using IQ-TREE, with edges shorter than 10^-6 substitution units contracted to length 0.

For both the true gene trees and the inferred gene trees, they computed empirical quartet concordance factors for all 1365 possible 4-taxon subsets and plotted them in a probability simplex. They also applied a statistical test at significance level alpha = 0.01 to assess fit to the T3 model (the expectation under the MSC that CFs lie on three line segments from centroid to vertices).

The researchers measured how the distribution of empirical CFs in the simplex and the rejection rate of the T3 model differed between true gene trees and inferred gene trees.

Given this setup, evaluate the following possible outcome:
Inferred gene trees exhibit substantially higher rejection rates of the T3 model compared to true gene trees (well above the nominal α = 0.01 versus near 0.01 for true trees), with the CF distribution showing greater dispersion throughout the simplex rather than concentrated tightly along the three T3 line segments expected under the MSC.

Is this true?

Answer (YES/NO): YES